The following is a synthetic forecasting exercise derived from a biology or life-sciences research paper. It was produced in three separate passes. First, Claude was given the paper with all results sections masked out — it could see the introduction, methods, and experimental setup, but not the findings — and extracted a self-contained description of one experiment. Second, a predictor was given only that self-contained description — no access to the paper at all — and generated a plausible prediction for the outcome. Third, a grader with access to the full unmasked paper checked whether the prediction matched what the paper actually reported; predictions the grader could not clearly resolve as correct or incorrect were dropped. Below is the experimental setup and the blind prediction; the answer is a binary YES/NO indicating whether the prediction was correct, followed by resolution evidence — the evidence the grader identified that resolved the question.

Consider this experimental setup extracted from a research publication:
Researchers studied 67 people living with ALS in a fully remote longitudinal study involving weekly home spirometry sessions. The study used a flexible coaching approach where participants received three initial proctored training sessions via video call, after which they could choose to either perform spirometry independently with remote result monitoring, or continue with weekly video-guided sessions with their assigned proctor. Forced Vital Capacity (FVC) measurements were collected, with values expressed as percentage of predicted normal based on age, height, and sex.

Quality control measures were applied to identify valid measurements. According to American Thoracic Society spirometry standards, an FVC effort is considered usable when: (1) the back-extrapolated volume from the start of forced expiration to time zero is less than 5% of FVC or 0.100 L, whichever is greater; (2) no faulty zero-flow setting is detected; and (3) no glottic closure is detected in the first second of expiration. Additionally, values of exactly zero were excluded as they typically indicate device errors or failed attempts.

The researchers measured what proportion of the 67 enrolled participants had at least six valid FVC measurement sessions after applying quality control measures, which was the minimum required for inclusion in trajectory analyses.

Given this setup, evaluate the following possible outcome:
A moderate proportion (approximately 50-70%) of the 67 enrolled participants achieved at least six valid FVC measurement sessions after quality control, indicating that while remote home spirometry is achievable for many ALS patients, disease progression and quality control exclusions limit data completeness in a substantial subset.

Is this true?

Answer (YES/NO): YES